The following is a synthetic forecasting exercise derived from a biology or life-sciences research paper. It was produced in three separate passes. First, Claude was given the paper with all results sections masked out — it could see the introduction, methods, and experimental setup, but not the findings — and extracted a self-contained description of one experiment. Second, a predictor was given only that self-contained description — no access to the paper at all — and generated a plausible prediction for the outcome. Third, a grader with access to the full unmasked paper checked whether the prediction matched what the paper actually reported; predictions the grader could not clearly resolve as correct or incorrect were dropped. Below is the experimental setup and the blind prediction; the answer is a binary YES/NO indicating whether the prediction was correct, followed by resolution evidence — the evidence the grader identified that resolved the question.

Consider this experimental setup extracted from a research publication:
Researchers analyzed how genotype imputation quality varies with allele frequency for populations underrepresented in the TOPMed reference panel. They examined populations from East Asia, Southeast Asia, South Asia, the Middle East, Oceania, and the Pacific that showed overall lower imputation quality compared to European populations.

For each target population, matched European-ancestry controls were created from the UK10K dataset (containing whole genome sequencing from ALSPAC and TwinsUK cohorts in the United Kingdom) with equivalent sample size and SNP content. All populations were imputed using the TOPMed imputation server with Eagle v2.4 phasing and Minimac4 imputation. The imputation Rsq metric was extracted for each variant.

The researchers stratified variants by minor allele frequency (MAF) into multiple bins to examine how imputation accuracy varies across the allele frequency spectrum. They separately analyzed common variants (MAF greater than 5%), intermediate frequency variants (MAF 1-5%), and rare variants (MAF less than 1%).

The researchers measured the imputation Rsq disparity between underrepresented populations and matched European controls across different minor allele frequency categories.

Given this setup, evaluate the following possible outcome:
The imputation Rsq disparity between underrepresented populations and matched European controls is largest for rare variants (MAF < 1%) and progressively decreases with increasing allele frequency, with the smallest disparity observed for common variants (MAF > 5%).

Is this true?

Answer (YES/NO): NO